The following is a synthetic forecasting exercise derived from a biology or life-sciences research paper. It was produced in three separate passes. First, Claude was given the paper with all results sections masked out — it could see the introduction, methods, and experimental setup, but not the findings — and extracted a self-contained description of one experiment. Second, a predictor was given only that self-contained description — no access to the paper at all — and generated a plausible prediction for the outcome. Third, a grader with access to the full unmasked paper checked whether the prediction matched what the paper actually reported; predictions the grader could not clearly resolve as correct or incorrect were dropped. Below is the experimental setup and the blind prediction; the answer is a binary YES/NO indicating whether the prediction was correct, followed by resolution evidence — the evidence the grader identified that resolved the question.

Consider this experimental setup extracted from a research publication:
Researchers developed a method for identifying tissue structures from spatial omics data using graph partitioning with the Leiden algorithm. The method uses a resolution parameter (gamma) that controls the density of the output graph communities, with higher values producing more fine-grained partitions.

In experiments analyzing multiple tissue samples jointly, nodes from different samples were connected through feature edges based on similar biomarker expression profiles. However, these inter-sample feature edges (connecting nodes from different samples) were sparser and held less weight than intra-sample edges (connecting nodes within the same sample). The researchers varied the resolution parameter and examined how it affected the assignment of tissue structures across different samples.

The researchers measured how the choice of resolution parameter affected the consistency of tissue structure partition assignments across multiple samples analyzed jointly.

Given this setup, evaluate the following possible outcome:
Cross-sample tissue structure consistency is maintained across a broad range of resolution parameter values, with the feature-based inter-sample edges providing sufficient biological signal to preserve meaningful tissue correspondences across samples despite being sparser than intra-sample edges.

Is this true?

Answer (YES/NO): NO